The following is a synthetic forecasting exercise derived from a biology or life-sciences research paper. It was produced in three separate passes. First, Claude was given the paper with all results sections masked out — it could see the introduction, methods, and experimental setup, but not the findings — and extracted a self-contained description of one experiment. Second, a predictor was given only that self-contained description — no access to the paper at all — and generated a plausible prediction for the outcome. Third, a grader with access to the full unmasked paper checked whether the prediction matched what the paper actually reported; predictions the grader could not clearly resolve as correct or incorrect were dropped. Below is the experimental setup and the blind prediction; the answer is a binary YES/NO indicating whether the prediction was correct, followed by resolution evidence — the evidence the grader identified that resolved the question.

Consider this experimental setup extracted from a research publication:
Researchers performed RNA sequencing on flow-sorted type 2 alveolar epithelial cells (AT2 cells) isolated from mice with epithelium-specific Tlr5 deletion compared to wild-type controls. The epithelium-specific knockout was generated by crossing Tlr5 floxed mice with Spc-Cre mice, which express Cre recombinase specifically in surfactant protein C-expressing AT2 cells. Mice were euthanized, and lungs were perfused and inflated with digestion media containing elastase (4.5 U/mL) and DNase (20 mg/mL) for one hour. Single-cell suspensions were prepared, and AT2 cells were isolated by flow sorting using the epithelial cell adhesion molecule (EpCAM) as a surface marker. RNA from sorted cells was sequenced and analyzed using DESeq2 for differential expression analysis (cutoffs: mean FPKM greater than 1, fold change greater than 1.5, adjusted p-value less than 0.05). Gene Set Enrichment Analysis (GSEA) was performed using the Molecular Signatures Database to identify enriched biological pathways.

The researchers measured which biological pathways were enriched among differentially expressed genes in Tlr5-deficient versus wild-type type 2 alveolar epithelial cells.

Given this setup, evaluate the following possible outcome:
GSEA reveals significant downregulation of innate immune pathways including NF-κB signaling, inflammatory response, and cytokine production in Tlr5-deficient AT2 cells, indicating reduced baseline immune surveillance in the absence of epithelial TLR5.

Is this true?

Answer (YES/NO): NO